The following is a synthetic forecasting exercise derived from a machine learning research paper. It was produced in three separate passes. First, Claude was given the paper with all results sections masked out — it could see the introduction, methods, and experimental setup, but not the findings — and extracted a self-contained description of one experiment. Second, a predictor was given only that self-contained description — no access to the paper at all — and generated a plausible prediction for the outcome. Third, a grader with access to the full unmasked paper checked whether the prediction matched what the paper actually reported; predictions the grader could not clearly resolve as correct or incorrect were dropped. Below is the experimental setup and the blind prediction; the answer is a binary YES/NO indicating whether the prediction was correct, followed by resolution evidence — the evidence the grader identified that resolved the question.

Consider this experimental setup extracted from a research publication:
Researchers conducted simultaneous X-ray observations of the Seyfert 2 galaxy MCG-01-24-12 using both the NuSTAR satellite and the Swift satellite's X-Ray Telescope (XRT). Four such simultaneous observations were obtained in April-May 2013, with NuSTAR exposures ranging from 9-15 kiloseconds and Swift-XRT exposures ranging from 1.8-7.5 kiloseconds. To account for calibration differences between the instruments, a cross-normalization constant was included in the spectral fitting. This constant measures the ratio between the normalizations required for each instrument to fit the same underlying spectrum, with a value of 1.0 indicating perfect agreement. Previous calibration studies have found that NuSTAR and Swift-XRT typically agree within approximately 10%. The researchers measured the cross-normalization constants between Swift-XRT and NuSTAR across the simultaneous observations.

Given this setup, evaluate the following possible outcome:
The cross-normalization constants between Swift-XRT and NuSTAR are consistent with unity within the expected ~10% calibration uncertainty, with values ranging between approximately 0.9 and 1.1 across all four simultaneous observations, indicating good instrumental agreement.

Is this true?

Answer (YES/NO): NO